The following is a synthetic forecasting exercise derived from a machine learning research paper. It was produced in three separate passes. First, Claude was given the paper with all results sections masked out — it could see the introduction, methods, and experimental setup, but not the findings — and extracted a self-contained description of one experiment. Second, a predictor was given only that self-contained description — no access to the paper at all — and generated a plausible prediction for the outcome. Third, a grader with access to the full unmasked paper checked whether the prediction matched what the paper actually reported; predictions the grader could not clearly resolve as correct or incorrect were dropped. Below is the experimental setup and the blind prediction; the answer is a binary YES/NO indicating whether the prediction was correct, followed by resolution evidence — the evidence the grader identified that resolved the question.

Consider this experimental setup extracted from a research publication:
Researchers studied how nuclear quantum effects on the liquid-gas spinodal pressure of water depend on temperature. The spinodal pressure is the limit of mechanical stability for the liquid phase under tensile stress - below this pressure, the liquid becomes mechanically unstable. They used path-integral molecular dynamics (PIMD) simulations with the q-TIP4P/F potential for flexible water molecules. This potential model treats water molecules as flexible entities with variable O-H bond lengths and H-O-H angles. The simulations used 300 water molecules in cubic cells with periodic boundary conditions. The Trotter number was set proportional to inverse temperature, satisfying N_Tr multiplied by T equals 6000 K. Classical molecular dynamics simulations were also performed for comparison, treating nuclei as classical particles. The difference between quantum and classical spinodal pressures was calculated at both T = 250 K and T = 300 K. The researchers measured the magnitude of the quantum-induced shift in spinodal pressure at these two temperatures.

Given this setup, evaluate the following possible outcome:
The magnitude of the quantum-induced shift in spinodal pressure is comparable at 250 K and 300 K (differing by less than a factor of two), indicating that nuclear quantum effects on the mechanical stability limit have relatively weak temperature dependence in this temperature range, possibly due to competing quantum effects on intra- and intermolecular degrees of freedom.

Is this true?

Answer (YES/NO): NO